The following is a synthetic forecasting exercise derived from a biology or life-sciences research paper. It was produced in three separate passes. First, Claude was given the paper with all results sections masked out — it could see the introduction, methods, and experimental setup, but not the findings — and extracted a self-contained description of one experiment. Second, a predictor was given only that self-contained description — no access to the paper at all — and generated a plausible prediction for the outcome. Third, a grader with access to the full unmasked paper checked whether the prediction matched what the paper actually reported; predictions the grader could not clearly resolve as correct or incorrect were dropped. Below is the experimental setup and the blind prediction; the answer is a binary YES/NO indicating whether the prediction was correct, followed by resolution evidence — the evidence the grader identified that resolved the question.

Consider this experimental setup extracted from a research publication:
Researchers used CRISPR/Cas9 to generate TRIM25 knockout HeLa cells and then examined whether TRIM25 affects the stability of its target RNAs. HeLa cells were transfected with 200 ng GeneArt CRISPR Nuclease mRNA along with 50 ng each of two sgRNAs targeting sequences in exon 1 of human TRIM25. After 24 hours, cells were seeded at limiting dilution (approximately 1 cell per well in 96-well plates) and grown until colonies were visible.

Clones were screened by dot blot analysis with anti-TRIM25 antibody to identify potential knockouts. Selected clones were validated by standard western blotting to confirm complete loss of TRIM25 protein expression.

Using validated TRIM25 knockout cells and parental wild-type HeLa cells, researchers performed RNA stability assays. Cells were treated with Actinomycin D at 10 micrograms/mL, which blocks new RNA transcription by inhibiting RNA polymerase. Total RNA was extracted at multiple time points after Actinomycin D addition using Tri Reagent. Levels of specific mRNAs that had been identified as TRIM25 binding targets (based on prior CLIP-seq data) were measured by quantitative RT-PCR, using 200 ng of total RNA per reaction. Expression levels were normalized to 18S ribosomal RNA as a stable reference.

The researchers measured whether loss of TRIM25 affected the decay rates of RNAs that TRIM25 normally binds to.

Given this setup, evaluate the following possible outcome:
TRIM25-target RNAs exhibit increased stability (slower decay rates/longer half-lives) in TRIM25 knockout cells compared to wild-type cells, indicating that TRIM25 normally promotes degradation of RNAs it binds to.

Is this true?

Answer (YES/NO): NO